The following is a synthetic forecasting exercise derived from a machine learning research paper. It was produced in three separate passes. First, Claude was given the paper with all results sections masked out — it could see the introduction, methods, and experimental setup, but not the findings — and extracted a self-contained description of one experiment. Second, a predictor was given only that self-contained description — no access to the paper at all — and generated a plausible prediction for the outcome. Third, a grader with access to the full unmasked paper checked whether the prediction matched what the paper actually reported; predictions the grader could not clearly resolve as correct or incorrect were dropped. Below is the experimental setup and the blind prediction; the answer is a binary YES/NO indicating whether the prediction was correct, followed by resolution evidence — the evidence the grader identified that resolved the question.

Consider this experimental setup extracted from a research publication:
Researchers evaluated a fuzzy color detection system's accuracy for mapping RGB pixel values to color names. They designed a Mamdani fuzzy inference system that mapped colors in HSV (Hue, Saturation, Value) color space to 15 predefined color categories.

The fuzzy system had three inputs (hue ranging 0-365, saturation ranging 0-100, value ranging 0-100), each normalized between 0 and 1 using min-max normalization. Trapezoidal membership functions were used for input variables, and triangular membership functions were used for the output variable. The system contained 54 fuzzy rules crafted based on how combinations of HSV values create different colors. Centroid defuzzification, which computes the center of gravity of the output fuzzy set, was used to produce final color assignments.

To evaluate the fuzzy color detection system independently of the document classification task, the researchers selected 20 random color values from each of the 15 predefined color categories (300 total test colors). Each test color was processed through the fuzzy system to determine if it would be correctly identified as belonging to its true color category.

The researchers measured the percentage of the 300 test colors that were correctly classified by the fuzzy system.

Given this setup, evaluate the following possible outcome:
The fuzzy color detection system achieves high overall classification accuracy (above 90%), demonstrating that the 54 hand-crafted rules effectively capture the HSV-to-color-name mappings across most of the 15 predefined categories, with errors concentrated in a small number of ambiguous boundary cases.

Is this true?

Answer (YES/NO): NO